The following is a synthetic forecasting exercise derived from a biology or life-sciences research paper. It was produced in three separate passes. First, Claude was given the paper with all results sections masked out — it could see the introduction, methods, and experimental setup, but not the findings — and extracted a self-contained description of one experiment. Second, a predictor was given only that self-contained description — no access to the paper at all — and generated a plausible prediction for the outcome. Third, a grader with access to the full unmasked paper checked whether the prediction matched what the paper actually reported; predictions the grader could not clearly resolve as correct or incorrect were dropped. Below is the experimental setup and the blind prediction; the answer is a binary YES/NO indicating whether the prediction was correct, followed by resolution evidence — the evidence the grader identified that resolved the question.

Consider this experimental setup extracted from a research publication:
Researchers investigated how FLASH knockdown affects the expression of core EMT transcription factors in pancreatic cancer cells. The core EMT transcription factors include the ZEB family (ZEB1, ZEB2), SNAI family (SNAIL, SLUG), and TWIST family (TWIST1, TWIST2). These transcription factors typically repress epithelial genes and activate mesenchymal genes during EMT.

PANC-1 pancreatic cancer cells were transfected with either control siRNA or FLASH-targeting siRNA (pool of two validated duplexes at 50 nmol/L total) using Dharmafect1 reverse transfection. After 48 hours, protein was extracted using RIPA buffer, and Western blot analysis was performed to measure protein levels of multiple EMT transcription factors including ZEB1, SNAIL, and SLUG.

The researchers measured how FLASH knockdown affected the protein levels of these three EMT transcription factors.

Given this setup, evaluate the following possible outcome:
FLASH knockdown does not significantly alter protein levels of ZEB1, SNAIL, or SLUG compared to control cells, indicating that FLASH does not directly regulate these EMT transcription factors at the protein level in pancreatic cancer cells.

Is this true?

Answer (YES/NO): NO